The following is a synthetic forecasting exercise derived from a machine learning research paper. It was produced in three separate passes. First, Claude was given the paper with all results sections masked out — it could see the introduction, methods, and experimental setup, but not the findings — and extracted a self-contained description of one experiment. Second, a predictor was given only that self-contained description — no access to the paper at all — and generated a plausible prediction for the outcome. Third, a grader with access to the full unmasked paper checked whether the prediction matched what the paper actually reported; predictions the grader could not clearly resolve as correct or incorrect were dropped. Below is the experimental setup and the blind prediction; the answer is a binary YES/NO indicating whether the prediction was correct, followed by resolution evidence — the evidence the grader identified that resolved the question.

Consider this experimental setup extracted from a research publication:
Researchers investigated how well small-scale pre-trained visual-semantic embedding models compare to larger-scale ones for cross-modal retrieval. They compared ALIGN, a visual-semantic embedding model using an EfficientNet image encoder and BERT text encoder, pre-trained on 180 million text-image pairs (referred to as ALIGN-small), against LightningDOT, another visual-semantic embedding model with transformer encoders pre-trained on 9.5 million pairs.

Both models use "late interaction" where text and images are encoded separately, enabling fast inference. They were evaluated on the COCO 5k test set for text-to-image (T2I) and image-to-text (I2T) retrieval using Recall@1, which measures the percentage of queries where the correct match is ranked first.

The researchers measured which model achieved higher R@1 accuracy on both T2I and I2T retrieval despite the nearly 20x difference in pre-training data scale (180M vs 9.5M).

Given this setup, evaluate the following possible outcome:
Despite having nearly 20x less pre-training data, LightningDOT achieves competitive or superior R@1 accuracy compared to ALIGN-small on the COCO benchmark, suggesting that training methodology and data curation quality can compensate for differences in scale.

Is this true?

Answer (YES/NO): YES